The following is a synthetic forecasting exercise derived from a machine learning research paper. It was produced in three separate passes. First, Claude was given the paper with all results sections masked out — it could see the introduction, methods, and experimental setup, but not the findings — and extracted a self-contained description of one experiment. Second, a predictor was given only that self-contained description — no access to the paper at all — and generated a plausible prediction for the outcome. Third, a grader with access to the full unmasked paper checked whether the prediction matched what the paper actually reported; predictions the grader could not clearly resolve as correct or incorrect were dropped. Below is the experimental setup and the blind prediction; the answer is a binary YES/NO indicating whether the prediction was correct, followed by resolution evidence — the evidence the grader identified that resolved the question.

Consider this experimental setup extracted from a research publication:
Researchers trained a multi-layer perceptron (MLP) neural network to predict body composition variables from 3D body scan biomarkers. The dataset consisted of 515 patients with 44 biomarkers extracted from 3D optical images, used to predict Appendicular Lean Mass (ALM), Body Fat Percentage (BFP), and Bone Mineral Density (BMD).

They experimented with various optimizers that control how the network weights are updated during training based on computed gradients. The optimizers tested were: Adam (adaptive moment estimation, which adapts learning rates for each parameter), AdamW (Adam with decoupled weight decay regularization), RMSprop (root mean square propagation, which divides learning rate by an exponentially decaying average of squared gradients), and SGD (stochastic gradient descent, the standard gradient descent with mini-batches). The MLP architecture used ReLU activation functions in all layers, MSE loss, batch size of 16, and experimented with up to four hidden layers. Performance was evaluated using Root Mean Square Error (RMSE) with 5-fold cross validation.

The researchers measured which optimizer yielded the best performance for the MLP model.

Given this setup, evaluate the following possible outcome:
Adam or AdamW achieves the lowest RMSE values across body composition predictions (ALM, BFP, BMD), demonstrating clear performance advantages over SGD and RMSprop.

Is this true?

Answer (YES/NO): YES